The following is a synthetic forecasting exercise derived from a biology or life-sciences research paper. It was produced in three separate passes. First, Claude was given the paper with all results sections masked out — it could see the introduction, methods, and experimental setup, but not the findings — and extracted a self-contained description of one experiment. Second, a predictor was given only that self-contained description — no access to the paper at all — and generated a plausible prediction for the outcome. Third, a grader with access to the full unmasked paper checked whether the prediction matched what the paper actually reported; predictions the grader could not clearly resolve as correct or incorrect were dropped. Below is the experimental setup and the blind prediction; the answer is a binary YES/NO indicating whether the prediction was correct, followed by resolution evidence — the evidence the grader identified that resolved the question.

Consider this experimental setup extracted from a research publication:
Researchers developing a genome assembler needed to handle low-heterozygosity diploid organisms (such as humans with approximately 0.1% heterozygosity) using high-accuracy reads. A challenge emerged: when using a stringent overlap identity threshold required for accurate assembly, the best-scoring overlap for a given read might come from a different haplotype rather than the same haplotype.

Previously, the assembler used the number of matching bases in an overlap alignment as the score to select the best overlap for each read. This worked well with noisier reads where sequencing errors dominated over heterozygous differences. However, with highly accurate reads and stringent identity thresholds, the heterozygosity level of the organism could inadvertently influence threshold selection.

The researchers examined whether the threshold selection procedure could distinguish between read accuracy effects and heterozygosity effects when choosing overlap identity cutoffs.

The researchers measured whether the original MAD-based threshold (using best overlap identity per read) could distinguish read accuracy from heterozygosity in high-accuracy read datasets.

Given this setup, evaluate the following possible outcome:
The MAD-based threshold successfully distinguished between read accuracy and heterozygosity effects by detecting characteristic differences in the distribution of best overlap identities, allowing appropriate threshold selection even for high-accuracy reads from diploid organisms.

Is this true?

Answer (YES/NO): NO